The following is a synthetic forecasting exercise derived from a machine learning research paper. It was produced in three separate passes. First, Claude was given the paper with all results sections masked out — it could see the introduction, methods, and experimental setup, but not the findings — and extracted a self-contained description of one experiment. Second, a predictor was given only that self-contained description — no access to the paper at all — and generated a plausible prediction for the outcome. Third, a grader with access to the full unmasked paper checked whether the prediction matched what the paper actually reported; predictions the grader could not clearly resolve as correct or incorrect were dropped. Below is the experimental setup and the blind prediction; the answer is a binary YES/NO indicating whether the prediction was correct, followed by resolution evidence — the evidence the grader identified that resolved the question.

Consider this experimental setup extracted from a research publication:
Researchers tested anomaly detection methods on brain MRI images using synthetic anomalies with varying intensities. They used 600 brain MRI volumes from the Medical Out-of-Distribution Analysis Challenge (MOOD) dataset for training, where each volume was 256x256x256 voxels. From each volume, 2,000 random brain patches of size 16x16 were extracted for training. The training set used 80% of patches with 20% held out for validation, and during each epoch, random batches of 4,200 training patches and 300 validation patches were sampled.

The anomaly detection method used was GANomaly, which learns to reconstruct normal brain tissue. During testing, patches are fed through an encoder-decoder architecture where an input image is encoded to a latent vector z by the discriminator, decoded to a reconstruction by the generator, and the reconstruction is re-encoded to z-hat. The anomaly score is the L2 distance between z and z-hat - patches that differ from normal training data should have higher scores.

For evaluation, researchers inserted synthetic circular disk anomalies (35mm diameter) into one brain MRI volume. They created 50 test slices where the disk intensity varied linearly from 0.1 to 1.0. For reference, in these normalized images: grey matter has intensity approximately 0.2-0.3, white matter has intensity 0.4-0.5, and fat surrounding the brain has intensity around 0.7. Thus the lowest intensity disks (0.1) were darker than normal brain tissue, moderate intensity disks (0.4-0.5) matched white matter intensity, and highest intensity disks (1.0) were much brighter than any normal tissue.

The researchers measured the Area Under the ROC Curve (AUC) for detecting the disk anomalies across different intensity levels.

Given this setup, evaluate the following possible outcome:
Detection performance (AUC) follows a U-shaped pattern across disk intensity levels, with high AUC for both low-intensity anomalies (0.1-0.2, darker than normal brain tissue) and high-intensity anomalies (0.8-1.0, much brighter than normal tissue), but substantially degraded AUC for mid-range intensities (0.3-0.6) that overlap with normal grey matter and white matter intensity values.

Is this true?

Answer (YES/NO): NO